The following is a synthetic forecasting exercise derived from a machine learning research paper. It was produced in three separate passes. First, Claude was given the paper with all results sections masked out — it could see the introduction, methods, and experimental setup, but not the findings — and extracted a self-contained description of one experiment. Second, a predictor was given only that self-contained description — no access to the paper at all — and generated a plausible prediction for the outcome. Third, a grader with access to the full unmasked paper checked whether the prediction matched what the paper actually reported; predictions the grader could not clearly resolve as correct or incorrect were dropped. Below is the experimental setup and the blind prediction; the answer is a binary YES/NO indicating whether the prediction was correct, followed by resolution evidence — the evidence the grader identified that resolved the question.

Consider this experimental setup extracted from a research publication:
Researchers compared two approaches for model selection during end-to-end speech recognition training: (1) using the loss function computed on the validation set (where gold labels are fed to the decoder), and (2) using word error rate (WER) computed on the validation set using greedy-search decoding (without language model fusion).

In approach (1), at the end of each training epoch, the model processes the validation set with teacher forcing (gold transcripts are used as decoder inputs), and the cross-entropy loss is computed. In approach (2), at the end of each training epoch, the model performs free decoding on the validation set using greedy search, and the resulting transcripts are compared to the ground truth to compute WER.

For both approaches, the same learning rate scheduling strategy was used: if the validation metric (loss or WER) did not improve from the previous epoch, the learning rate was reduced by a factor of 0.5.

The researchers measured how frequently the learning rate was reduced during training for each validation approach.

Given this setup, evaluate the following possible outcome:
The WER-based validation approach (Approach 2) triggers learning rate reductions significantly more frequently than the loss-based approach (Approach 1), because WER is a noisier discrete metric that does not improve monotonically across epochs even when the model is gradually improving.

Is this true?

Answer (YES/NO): NO